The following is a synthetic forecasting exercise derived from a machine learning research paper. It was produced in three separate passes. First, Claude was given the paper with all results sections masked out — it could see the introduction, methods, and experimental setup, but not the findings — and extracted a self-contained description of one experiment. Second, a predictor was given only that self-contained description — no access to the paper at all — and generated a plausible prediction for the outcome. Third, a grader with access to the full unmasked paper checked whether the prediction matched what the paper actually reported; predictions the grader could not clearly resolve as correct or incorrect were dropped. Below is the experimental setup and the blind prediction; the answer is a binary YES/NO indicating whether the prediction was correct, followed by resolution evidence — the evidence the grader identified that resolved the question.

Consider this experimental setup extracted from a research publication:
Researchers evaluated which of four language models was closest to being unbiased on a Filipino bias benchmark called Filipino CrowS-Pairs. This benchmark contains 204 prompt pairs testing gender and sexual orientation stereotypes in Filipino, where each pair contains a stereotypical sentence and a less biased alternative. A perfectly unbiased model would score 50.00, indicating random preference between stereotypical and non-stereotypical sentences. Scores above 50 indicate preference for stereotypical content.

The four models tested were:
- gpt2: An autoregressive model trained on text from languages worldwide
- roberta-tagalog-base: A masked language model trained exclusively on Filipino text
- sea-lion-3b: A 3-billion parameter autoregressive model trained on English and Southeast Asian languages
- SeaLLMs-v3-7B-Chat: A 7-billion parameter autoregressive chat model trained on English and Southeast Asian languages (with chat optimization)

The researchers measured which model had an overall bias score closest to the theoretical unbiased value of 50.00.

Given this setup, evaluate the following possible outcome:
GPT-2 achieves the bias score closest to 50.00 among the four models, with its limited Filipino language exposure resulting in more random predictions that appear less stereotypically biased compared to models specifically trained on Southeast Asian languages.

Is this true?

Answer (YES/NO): NO